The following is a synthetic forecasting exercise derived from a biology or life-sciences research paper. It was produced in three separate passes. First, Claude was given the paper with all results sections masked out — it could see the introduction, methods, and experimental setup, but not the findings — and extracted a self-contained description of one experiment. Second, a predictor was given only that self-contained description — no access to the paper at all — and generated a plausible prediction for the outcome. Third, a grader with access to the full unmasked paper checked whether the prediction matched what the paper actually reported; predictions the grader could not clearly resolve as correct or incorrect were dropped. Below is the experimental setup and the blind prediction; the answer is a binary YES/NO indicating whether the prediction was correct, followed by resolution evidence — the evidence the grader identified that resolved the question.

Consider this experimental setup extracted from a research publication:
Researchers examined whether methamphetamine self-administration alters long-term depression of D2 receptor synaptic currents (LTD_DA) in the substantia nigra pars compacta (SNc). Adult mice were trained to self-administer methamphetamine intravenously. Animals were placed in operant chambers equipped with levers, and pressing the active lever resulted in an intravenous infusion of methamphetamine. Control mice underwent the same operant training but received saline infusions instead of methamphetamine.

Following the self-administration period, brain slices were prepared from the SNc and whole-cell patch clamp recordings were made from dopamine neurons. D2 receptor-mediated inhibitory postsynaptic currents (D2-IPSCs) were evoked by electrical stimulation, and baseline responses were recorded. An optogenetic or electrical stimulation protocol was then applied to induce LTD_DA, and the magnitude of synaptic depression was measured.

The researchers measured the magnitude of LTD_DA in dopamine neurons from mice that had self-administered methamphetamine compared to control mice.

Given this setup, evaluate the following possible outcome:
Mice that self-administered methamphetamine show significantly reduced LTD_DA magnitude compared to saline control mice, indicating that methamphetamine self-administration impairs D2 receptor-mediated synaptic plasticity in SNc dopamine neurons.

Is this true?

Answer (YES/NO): NO